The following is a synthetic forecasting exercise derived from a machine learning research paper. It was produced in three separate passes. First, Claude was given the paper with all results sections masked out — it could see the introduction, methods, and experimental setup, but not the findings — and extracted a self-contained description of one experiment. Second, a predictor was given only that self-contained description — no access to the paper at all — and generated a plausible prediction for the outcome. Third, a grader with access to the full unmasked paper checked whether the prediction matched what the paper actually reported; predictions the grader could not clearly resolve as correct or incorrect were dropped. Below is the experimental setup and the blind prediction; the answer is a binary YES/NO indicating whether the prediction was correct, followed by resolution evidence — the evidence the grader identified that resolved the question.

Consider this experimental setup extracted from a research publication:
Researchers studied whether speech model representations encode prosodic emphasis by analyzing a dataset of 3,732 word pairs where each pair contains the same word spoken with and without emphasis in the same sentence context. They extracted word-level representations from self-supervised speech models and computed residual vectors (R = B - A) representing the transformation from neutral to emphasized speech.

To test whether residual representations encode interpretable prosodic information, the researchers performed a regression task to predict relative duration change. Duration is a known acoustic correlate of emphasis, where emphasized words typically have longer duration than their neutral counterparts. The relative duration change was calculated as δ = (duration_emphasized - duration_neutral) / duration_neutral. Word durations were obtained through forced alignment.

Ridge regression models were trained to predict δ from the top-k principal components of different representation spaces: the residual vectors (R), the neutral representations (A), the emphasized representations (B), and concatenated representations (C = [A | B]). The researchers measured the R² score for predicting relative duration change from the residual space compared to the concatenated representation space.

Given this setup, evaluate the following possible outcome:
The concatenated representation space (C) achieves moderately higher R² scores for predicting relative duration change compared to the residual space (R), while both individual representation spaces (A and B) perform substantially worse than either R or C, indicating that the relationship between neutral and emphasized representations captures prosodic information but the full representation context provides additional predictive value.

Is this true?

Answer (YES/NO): NO